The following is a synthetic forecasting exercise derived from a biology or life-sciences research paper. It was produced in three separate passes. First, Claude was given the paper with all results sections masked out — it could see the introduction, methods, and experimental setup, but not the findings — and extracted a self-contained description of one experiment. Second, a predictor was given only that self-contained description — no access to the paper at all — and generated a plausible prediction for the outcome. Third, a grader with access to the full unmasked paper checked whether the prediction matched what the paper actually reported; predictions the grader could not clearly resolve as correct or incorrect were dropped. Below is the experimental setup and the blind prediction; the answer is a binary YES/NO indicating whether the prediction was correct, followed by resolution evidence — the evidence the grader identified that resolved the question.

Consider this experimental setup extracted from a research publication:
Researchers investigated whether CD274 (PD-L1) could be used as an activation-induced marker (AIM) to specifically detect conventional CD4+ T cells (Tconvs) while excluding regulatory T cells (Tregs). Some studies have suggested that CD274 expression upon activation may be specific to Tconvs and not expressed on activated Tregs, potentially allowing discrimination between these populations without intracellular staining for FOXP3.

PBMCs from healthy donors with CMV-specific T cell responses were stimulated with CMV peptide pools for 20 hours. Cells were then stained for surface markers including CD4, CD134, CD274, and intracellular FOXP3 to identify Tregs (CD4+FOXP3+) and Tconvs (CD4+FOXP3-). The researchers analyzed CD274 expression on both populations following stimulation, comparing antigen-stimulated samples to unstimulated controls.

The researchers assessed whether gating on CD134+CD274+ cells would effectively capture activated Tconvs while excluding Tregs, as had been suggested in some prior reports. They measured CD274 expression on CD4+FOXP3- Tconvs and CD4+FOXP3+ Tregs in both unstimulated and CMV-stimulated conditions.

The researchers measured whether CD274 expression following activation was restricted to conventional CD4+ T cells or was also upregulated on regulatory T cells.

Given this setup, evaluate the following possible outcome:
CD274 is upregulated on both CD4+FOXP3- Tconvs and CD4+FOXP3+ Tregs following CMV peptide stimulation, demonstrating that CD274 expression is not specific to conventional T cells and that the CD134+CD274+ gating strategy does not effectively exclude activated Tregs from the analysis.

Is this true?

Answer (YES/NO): YES